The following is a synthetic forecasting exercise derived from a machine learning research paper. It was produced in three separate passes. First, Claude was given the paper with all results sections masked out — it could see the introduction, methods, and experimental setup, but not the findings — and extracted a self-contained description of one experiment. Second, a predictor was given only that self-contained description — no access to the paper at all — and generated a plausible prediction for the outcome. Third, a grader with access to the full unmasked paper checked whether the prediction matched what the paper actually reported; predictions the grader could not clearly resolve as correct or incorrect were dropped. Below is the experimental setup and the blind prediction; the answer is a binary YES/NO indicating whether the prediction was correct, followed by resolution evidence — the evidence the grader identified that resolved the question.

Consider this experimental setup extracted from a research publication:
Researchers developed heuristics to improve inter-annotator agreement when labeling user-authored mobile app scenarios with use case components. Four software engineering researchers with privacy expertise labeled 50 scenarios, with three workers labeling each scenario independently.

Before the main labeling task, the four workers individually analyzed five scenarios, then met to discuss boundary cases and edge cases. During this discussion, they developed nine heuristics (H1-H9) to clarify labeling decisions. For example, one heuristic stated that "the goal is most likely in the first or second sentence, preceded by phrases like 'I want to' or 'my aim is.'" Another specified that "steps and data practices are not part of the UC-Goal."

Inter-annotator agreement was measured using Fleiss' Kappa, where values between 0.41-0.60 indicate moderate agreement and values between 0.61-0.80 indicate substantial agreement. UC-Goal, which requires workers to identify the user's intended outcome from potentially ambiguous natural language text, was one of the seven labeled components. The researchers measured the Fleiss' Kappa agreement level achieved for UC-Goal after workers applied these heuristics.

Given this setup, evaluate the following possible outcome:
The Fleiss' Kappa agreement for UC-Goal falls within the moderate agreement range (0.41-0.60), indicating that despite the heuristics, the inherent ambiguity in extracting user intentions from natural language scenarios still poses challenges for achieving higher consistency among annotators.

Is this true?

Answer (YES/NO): NO